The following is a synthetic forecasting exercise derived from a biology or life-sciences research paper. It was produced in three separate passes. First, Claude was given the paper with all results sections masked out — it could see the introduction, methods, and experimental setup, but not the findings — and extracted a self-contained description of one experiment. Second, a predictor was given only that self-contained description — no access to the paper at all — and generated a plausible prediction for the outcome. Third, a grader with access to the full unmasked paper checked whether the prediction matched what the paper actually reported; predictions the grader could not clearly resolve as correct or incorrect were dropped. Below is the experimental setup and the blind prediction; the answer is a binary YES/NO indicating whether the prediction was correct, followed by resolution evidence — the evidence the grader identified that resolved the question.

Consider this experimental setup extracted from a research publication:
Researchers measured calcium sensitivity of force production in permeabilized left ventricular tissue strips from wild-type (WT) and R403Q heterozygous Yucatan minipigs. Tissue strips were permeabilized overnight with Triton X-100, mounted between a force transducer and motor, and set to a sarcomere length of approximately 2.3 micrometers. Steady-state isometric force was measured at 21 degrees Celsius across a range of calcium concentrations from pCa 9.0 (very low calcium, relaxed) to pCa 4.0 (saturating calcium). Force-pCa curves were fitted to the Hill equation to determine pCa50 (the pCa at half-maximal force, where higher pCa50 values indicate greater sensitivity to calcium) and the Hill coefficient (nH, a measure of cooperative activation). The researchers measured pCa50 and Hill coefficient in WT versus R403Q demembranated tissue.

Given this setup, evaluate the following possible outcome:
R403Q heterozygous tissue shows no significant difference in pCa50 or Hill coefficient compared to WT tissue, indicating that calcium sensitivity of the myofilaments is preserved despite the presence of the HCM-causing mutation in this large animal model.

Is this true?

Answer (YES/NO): NO